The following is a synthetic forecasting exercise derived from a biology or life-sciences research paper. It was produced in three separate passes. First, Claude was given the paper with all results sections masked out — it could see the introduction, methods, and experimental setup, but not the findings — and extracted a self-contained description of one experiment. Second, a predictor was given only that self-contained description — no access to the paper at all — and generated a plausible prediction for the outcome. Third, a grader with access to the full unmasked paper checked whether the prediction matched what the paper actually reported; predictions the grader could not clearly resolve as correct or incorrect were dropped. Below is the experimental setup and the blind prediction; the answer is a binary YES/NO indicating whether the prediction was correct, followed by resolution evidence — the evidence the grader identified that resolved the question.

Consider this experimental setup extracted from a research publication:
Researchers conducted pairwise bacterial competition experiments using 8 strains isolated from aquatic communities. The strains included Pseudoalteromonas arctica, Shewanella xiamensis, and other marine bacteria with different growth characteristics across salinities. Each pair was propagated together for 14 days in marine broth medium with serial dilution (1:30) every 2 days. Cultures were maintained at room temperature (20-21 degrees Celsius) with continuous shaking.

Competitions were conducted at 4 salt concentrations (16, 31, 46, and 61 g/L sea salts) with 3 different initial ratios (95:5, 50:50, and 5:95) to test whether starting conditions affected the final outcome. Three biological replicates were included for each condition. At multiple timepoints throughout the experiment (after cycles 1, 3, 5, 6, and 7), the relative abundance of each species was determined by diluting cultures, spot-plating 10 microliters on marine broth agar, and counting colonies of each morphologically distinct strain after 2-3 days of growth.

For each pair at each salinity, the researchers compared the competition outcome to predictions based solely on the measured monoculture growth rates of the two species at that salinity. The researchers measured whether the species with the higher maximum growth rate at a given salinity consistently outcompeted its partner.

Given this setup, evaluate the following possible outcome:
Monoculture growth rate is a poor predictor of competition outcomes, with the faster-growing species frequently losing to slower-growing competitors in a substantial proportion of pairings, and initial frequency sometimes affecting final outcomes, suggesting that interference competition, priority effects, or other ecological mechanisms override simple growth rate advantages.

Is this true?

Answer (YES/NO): NO